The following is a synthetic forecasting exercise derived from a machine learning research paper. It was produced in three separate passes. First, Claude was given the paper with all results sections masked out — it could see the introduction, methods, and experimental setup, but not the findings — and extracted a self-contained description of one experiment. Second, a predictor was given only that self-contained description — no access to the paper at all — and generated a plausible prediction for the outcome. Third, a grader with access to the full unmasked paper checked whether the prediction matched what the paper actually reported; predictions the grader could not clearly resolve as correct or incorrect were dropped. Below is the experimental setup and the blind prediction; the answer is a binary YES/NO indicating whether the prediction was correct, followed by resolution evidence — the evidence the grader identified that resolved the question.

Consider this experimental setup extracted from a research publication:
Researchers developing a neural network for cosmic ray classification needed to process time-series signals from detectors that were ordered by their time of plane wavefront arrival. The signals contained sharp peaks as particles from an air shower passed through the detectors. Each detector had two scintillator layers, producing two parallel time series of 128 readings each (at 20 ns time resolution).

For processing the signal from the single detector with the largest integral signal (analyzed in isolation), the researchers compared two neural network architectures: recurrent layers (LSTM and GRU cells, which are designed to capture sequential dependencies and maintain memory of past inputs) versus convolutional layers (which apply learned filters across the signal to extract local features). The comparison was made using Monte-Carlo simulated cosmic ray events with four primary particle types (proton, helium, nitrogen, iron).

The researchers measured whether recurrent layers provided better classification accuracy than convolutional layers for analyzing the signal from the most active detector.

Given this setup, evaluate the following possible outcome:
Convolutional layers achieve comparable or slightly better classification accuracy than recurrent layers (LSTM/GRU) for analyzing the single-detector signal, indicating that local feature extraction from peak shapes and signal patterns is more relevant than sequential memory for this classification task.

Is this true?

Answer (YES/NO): YES